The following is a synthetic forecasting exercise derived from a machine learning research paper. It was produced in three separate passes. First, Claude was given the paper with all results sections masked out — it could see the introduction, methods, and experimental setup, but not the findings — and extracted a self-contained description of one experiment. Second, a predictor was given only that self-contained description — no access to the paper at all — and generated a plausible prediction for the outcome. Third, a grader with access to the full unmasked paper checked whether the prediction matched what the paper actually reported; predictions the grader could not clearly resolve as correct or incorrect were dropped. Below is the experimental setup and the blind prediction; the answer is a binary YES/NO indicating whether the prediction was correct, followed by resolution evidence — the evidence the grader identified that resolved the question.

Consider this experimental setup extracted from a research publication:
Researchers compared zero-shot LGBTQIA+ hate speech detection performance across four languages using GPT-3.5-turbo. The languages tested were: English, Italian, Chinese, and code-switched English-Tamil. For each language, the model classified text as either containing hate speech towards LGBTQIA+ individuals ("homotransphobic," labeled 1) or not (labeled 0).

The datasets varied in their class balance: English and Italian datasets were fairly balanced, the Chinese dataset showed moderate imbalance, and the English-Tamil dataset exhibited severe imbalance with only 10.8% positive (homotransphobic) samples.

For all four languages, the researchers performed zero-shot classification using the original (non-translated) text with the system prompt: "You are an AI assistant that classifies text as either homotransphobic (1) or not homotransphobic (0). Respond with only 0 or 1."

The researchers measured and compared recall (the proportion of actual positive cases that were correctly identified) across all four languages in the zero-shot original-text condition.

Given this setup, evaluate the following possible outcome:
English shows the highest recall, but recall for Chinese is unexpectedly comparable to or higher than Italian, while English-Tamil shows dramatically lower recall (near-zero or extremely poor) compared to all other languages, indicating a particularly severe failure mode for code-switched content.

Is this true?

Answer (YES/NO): NO